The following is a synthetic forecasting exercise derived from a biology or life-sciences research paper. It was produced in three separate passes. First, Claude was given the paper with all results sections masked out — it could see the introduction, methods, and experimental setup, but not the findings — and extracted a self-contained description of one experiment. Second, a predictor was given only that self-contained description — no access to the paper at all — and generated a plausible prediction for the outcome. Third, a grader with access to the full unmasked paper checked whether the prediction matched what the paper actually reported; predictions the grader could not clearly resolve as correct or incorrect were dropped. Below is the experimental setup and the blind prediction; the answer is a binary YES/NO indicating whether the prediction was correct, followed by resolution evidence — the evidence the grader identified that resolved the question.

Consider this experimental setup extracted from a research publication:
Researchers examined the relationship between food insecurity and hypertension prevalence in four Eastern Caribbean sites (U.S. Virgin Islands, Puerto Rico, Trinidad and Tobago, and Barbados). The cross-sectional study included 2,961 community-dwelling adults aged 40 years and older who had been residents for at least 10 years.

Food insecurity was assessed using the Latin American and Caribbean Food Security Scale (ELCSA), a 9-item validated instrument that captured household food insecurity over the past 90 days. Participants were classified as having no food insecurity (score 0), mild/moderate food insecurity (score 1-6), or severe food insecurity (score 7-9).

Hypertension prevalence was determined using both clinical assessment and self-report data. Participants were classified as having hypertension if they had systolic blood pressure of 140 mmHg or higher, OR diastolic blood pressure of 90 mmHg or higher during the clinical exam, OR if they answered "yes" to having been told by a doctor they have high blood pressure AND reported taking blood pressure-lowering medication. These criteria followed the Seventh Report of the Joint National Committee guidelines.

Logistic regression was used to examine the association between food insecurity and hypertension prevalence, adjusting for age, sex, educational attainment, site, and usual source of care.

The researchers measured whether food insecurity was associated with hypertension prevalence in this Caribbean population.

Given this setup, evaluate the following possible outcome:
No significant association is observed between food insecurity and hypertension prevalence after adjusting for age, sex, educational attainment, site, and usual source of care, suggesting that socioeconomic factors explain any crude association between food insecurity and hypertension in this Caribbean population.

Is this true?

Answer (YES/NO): NO